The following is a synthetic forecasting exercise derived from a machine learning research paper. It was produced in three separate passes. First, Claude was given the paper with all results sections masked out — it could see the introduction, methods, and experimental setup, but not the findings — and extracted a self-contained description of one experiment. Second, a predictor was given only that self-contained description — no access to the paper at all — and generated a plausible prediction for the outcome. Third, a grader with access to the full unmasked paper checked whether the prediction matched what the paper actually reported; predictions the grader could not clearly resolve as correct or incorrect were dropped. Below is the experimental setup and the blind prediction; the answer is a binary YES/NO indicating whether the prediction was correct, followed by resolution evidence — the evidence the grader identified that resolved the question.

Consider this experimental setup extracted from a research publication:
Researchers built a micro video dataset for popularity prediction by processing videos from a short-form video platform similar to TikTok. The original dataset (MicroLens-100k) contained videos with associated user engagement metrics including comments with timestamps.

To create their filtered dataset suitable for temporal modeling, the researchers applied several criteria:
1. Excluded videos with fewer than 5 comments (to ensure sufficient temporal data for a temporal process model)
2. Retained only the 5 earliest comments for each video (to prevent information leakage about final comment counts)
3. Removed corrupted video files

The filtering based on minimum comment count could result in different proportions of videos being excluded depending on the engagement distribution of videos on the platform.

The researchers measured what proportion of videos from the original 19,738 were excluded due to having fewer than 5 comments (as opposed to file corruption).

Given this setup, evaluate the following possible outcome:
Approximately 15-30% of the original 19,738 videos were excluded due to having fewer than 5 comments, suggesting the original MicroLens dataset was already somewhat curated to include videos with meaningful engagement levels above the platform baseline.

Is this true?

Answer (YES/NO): NO